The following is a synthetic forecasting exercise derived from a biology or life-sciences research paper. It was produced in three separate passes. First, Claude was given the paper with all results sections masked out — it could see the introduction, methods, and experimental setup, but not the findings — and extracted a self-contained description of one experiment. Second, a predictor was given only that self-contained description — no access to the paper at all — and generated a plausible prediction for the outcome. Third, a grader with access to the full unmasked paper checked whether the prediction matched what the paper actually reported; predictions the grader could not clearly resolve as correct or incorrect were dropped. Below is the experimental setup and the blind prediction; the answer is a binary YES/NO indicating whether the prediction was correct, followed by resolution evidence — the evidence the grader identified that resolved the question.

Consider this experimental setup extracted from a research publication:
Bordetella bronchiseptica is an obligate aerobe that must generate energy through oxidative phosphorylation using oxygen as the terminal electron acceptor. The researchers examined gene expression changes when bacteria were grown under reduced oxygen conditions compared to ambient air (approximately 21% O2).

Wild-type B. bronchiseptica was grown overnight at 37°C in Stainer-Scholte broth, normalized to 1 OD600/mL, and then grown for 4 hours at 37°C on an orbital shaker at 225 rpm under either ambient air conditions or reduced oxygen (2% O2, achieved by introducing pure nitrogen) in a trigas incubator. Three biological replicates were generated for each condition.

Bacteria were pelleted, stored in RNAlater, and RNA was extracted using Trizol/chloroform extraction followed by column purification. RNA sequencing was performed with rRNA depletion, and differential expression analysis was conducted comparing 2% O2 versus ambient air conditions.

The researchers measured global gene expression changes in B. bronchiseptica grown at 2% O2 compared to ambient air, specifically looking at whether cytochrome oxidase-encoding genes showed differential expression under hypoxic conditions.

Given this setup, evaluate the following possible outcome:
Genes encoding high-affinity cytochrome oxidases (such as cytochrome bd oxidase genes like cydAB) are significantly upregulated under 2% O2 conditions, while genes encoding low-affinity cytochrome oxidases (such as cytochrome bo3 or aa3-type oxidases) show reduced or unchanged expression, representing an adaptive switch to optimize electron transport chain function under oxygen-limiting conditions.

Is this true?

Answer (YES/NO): NO